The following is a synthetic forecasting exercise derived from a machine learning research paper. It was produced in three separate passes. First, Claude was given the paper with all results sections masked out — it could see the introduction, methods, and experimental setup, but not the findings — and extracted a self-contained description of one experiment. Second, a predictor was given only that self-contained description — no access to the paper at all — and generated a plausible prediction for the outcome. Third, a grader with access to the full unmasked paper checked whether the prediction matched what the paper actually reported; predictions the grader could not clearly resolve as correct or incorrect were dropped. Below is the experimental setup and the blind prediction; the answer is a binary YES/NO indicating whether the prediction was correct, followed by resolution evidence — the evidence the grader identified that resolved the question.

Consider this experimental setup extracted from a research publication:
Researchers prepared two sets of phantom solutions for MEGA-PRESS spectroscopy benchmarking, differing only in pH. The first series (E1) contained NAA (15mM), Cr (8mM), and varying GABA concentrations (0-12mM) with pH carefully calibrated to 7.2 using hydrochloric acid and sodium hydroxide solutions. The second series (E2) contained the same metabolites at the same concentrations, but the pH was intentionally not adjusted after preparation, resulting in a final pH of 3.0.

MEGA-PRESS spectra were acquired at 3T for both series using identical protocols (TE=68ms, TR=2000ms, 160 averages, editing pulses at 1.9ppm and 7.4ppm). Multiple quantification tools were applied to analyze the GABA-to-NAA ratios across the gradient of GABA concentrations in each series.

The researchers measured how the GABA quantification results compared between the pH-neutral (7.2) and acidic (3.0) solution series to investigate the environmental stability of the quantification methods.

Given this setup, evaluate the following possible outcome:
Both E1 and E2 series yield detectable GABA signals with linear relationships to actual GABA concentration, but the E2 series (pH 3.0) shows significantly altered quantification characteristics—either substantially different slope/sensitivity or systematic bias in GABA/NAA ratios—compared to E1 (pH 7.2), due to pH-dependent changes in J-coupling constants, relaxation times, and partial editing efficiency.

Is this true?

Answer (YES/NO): YES